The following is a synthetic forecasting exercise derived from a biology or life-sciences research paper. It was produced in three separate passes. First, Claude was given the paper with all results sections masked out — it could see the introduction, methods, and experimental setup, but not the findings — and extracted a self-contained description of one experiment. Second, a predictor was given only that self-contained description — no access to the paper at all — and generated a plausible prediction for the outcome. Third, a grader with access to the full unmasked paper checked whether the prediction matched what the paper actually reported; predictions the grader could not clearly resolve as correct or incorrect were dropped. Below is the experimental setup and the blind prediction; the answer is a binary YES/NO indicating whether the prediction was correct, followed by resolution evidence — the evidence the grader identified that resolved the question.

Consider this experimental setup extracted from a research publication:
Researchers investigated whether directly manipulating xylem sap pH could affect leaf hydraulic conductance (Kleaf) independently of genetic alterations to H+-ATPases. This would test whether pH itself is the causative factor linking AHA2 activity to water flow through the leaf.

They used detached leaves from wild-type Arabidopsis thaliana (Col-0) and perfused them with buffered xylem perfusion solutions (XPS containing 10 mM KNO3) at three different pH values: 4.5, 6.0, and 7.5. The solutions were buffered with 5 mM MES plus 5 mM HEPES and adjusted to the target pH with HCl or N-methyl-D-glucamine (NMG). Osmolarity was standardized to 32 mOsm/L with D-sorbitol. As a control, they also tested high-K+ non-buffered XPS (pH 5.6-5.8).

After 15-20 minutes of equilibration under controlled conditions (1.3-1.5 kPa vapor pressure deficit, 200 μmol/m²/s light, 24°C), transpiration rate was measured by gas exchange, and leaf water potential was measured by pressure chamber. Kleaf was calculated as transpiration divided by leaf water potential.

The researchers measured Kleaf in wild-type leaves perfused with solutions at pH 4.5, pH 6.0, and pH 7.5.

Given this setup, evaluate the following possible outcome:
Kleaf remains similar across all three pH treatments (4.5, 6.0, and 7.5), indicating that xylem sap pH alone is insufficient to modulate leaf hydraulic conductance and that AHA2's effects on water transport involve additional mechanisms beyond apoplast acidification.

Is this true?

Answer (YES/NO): NO